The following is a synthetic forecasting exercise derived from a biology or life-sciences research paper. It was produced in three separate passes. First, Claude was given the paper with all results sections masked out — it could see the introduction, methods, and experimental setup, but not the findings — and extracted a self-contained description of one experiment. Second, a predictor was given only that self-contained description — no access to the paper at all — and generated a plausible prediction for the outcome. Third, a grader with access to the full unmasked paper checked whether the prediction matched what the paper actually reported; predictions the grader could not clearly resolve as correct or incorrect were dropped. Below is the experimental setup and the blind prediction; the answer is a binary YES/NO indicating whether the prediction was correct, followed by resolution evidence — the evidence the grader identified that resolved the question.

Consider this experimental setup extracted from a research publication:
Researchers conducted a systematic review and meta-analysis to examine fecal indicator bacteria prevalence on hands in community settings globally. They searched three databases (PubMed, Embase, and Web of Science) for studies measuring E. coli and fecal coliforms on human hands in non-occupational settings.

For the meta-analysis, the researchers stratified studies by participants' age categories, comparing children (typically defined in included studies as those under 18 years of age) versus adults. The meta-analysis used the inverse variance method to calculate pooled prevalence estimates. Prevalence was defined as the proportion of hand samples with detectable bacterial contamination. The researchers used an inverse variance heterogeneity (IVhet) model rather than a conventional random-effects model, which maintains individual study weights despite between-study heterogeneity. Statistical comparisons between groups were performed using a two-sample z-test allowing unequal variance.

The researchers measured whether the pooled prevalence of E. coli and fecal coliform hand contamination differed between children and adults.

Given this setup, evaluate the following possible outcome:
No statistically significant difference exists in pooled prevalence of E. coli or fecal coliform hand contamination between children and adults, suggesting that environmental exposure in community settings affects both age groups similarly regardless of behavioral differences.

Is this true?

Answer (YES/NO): YES